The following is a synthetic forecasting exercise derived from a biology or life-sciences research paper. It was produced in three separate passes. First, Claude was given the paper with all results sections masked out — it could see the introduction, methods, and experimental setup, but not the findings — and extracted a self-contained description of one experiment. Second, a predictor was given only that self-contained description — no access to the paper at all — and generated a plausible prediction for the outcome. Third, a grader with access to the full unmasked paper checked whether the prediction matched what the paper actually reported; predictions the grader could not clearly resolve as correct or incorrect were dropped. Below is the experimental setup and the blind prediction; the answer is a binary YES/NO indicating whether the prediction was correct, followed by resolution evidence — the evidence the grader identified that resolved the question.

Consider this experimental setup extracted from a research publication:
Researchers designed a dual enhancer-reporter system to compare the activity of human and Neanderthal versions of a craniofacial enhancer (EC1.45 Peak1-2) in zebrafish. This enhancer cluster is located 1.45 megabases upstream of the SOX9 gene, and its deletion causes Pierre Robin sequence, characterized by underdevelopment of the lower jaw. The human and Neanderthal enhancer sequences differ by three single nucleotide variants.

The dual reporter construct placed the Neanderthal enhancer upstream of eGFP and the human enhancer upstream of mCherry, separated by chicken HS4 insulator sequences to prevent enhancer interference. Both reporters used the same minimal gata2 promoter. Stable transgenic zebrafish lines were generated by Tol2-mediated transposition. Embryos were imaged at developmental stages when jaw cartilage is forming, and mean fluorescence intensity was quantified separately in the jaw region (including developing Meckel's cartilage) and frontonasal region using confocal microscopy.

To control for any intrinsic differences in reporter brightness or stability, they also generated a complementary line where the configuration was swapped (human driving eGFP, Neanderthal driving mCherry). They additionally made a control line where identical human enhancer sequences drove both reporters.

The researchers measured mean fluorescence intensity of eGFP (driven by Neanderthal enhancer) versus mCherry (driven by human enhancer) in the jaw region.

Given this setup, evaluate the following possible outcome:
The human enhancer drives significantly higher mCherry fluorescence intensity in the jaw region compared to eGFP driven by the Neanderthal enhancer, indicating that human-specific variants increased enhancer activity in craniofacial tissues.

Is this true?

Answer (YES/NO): NO